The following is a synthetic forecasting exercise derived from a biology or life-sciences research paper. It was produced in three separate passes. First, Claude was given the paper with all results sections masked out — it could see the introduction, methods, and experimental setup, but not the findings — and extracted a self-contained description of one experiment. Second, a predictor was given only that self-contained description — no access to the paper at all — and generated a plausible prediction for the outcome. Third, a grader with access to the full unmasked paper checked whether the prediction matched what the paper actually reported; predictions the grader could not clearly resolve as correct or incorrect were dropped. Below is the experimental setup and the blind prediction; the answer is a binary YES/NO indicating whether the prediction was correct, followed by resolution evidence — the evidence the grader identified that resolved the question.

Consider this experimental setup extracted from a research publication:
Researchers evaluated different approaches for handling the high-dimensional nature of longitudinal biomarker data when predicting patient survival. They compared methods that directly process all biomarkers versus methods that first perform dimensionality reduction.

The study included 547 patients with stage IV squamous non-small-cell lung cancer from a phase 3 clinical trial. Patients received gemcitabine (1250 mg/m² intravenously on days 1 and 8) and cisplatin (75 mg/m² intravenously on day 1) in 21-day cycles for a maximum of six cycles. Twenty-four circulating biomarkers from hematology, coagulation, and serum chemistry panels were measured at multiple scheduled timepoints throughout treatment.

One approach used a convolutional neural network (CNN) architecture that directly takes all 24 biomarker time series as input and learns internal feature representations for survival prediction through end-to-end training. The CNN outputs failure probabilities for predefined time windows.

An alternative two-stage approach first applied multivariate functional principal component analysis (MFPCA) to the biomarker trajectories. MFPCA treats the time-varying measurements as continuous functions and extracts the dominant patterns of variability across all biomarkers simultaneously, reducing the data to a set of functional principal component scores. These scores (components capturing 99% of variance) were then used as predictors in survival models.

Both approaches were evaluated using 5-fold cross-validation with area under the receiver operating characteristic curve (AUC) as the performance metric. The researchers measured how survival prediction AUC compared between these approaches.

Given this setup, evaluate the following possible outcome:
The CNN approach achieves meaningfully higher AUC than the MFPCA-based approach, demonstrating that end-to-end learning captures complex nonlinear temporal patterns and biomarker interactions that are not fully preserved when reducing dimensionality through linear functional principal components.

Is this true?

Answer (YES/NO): NO